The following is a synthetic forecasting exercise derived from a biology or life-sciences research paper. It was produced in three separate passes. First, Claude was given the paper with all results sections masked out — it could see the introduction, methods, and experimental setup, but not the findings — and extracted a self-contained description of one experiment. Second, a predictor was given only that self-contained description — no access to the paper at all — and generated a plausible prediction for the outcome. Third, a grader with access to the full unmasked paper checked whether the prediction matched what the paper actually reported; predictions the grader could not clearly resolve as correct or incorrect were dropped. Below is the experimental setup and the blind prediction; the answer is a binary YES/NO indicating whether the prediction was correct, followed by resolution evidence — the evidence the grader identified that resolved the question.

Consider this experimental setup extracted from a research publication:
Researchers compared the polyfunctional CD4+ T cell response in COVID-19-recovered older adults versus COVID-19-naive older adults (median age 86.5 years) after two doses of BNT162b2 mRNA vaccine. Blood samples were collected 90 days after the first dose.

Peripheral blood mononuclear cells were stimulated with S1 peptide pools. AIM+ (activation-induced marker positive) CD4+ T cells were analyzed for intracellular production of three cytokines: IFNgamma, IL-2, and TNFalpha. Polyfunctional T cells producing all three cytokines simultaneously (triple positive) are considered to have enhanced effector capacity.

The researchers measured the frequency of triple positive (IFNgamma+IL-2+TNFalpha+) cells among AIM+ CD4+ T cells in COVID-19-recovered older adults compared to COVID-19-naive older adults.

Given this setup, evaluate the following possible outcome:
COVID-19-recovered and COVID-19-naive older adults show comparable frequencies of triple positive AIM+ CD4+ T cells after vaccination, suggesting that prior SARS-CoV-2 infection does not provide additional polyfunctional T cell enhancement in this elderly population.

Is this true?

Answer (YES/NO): NO